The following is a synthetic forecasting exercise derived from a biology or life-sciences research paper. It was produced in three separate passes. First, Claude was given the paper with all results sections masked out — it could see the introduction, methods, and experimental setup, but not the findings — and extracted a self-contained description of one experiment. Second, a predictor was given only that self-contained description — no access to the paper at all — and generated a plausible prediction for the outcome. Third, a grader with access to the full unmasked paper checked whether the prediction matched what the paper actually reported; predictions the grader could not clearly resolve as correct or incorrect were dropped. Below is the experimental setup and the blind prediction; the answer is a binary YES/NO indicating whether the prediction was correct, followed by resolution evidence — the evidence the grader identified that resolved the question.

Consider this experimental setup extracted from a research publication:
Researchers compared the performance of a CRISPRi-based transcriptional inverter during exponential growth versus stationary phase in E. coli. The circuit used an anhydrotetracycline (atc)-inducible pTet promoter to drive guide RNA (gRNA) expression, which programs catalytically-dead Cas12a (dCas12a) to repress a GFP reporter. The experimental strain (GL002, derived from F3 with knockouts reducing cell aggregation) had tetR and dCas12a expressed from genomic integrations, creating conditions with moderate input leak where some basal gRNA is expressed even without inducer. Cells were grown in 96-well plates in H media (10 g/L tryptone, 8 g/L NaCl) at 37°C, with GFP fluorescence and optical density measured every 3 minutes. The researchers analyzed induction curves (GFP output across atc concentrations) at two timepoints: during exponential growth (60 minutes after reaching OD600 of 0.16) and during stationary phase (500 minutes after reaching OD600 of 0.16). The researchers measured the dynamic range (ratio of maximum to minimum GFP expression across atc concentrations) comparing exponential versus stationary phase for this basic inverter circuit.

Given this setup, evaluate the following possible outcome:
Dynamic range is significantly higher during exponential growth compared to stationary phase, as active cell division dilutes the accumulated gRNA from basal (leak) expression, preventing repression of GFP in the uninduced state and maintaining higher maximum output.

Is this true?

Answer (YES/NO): YES